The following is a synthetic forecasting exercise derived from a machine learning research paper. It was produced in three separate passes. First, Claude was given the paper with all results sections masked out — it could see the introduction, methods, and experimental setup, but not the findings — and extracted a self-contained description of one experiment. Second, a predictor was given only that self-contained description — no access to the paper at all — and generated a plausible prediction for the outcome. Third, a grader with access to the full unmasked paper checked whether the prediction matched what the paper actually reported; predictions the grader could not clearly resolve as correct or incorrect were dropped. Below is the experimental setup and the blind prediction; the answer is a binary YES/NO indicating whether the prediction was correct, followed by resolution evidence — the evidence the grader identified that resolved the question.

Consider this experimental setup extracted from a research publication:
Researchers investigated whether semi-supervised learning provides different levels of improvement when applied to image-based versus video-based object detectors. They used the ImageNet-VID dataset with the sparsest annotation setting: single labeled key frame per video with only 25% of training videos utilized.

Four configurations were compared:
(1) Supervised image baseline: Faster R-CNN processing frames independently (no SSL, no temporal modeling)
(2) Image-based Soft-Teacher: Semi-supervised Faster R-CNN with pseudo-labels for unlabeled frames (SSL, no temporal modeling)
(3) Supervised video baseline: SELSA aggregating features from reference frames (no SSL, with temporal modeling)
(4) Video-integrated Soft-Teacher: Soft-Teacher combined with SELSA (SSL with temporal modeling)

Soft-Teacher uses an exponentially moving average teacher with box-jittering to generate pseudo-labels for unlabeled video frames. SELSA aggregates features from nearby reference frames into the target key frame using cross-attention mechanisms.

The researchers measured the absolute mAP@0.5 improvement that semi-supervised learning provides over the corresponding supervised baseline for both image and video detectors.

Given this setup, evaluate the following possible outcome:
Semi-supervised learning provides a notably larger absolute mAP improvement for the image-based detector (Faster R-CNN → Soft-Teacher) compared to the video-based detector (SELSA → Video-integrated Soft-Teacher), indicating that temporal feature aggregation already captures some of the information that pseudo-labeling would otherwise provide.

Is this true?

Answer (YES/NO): YES